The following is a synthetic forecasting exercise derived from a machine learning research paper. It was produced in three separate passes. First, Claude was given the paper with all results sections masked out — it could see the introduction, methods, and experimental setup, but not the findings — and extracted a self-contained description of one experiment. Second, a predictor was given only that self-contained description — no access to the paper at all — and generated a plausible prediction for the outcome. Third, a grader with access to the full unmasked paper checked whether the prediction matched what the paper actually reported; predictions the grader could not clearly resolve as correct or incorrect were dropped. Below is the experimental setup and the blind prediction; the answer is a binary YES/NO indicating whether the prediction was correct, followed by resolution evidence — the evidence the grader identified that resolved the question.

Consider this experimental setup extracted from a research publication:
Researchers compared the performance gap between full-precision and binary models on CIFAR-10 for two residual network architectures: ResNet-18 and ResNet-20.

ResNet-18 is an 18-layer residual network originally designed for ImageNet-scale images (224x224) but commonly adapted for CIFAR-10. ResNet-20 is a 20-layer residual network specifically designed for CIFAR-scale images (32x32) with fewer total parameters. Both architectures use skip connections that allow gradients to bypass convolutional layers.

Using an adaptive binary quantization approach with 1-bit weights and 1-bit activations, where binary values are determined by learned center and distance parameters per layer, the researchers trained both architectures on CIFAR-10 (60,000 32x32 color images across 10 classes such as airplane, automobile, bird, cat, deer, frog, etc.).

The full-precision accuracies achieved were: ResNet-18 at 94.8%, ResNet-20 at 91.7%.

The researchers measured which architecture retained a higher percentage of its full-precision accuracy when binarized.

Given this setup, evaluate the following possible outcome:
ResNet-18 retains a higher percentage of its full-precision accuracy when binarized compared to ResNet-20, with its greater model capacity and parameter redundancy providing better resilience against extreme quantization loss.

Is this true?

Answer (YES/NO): YES